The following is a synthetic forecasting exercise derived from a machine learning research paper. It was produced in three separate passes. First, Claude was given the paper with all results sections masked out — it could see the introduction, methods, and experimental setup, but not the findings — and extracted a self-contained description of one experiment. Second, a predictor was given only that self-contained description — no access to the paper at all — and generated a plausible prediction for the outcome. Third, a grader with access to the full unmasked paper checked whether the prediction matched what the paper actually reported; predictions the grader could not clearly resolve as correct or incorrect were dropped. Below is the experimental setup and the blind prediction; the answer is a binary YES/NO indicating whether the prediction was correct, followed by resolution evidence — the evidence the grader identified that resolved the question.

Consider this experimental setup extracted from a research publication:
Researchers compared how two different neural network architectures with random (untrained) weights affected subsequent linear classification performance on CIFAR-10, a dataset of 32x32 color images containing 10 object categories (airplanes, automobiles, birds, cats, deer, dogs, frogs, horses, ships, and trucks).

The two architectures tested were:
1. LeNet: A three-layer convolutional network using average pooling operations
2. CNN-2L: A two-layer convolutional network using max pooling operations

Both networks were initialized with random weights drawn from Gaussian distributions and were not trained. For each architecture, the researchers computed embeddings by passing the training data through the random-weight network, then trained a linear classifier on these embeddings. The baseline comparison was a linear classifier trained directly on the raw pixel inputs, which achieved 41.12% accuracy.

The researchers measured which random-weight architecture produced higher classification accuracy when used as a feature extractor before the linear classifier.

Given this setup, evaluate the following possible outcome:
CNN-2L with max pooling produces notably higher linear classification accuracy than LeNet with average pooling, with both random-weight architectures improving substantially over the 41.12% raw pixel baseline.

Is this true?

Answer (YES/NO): NO